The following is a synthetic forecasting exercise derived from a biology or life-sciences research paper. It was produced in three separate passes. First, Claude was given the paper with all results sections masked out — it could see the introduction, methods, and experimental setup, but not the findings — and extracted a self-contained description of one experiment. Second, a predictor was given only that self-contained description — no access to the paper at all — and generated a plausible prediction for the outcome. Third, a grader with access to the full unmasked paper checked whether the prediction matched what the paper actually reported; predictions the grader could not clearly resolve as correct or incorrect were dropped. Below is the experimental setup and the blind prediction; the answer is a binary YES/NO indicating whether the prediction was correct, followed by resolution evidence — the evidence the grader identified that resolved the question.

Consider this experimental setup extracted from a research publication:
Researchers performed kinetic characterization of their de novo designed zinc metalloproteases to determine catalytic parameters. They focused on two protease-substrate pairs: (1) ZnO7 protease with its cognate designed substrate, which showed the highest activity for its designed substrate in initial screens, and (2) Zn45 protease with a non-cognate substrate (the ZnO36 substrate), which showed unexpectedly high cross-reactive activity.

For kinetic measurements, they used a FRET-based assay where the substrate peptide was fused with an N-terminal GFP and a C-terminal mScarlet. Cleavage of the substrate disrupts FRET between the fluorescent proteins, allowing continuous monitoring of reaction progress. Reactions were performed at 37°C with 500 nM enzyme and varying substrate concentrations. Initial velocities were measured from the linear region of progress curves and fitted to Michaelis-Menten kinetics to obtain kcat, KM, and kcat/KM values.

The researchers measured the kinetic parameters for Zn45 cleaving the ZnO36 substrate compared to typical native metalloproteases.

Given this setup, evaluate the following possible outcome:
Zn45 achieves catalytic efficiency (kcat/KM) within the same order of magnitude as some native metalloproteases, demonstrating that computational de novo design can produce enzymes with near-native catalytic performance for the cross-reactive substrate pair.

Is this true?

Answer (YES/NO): YES